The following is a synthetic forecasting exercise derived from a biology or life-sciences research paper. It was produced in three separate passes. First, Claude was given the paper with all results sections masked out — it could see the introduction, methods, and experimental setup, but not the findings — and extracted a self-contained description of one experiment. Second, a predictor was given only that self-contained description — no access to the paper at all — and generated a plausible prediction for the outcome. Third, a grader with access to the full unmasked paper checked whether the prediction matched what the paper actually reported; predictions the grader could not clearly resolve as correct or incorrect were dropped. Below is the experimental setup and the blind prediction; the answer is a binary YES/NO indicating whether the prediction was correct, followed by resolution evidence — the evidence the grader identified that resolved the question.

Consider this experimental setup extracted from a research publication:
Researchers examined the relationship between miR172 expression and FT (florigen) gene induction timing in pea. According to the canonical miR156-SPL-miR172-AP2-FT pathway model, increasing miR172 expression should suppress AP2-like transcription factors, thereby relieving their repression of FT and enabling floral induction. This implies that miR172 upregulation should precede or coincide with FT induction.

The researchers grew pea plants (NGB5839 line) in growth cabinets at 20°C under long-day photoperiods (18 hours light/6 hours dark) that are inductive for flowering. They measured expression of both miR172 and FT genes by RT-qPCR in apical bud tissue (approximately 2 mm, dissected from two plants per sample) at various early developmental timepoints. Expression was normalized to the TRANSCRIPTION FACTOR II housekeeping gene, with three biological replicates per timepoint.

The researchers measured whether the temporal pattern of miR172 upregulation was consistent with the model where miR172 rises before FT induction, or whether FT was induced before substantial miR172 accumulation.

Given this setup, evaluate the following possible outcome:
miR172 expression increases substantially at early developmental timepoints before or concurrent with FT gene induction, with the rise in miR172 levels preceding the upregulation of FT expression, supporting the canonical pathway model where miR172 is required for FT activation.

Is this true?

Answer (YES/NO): NO